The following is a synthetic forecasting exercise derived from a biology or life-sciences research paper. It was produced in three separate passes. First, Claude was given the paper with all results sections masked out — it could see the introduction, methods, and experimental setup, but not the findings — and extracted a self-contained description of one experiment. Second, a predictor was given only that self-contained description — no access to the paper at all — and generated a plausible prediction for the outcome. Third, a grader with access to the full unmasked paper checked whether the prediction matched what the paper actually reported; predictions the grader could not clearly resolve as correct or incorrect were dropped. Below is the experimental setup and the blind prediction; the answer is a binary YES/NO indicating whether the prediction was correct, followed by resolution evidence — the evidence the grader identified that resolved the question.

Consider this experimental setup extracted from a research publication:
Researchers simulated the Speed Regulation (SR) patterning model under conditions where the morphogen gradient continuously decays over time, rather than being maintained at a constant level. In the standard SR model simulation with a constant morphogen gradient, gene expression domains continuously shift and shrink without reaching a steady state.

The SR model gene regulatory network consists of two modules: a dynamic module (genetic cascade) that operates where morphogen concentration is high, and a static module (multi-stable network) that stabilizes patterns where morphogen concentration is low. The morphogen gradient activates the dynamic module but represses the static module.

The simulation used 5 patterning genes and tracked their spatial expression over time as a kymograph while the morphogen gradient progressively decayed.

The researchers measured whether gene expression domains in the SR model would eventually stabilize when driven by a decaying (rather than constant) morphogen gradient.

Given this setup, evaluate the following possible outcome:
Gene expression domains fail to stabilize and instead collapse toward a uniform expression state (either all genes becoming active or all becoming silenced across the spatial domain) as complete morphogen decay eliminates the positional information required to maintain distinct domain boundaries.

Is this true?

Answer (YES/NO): NO